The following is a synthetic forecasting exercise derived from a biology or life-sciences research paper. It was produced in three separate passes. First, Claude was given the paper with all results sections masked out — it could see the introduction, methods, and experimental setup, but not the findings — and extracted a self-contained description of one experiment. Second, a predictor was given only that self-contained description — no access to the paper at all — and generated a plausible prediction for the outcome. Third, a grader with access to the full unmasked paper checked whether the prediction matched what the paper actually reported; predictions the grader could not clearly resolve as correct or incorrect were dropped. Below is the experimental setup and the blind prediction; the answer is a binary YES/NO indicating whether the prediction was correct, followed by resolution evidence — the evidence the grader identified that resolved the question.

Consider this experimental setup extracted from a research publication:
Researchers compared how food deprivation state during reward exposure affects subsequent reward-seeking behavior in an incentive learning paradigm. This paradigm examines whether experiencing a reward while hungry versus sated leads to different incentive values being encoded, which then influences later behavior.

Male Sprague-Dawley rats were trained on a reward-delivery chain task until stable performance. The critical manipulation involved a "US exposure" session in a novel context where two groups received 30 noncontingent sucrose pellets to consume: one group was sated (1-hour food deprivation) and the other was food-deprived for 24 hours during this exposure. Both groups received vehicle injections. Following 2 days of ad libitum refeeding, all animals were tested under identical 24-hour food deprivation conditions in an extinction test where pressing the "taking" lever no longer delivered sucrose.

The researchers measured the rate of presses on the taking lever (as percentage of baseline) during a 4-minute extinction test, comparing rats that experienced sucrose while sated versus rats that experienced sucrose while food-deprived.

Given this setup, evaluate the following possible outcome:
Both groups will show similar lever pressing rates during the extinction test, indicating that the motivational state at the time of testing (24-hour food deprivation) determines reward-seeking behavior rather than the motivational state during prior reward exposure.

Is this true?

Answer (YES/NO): NO